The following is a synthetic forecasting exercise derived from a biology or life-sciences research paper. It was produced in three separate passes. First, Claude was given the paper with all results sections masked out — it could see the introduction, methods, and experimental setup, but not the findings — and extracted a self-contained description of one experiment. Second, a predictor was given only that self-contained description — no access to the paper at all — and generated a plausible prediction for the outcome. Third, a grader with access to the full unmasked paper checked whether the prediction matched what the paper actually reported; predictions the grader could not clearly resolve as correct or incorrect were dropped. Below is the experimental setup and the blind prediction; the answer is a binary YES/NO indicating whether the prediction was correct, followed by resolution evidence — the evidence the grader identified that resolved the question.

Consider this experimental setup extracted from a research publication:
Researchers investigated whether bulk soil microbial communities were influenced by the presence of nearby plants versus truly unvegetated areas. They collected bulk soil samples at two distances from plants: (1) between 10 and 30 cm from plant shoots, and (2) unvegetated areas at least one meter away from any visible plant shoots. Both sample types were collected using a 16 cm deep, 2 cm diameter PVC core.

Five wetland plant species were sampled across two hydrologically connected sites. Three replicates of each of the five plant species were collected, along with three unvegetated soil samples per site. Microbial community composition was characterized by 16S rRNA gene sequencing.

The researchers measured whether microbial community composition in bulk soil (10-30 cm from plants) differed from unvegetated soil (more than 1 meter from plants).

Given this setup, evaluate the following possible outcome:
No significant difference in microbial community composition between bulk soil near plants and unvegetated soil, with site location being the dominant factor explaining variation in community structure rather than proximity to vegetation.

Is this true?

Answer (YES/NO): NO